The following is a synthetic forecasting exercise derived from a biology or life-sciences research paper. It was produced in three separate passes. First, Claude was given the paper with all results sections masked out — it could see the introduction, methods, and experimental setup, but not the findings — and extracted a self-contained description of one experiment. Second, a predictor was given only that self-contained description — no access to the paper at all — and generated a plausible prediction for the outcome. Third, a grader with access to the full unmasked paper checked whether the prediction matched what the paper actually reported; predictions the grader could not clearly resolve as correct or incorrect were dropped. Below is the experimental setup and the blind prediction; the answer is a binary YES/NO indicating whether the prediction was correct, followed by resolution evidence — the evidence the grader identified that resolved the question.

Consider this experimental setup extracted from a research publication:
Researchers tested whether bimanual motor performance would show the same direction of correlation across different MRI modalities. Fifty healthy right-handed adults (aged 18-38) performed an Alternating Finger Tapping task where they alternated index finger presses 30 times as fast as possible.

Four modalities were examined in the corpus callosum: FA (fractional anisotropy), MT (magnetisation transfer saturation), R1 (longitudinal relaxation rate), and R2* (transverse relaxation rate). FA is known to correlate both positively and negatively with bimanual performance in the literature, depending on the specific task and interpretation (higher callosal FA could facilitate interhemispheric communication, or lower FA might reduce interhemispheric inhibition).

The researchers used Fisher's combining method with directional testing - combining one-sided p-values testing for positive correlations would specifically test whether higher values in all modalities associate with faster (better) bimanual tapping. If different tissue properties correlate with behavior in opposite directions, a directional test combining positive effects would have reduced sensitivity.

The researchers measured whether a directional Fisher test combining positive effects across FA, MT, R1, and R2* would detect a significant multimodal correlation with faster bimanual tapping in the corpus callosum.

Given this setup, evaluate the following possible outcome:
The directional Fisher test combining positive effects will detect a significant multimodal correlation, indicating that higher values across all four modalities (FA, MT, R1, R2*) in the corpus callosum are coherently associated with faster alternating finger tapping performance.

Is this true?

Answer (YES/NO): NO